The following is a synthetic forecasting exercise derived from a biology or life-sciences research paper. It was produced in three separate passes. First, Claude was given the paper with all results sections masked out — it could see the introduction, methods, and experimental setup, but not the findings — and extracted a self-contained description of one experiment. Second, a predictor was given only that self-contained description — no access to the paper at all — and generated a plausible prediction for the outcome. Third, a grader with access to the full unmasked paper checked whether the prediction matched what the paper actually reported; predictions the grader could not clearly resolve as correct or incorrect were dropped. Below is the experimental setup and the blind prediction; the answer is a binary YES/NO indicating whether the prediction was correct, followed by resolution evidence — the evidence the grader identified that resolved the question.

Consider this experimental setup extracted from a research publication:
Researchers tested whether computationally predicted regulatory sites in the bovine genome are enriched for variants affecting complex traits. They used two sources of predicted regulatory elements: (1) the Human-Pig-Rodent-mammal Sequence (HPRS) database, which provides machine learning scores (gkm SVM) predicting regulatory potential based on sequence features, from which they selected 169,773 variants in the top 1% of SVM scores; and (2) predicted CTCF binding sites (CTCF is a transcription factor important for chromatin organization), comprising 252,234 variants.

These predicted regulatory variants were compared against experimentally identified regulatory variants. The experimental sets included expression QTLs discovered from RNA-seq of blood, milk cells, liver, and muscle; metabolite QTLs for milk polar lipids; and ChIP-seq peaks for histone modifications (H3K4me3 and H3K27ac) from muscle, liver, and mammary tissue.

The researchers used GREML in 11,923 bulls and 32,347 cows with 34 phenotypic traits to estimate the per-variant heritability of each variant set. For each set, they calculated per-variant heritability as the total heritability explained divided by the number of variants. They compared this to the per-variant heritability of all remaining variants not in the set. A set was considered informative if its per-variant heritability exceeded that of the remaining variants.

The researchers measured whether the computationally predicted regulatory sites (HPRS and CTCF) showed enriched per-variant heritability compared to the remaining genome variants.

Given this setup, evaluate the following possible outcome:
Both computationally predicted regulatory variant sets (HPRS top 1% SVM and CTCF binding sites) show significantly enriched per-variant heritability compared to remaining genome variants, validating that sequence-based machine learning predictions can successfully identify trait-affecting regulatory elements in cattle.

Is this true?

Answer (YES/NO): NO